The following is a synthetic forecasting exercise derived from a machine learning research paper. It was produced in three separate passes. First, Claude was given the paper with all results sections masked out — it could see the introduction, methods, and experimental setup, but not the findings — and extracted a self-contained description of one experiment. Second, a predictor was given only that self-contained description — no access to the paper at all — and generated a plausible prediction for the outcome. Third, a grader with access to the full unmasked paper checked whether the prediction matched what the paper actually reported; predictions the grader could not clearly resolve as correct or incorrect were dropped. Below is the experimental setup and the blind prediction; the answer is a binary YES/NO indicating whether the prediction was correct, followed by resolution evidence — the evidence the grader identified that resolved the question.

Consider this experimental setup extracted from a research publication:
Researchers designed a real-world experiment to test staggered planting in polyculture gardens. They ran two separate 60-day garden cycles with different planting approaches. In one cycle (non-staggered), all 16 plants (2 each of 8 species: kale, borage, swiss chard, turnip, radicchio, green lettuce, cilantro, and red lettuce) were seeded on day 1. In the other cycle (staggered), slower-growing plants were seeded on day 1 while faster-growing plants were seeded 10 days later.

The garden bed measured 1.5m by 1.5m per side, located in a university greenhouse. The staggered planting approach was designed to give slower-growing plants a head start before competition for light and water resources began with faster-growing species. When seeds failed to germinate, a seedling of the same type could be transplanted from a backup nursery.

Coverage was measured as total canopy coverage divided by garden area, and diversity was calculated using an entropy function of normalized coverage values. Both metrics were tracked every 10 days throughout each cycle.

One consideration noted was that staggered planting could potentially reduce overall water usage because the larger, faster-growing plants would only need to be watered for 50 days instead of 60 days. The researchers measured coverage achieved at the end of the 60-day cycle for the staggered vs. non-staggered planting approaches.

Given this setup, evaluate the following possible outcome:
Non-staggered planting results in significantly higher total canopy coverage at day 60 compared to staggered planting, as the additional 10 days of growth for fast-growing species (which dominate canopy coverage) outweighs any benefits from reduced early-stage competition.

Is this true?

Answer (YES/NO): YES